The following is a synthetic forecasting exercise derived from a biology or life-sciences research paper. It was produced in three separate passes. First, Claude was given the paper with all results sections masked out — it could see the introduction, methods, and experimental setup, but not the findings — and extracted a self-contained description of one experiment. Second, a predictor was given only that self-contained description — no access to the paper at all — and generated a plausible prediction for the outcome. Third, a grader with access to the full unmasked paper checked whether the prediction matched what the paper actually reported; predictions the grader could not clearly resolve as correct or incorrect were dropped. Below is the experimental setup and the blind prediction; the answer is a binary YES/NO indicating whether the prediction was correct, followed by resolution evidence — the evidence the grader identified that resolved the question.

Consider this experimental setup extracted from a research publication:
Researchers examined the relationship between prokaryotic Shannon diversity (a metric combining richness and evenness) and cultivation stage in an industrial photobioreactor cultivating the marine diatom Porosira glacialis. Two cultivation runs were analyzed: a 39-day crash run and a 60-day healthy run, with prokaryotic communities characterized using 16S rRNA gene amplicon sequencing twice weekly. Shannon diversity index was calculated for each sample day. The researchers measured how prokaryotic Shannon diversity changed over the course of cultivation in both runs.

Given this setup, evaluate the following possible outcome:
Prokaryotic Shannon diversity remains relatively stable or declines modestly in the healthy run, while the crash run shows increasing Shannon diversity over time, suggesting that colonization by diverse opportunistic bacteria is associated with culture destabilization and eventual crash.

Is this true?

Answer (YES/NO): NO